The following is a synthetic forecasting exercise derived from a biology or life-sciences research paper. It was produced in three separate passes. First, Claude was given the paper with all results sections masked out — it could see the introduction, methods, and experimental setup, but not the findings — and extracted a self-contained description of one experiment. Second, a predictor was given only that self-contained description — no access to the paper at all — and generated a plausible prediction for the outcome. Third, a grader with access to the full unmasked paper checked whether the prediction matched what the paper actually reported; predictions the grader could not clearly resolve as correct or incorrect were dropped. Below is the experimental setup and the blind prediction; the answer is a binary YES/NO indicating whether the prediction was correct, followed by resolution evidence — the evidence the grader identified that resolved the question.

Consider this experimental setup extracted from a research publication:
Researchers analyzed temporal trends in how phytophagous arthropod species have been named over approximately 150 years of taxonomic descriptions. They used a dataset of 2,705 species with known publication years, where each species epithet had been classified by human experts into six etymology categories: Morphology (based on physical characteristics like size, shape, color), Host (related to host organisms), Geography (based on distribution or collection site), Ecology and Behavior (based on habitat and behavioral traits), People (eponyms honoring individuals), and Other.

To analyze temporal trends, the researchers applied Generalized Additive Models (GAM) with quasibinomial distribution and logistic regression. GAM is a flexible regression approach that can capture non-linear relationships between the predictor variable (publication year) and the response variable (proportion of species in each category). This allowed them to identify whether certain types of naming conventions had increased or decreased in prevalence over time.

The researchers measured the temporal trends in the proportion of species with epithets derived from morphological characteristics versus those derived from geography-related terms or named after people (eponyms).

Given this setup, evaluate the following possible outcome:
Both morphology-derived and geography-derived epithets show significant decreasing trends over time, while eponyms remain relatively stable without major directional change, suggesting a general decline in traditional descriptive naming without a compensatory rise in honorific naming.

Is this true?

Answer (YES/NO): NO